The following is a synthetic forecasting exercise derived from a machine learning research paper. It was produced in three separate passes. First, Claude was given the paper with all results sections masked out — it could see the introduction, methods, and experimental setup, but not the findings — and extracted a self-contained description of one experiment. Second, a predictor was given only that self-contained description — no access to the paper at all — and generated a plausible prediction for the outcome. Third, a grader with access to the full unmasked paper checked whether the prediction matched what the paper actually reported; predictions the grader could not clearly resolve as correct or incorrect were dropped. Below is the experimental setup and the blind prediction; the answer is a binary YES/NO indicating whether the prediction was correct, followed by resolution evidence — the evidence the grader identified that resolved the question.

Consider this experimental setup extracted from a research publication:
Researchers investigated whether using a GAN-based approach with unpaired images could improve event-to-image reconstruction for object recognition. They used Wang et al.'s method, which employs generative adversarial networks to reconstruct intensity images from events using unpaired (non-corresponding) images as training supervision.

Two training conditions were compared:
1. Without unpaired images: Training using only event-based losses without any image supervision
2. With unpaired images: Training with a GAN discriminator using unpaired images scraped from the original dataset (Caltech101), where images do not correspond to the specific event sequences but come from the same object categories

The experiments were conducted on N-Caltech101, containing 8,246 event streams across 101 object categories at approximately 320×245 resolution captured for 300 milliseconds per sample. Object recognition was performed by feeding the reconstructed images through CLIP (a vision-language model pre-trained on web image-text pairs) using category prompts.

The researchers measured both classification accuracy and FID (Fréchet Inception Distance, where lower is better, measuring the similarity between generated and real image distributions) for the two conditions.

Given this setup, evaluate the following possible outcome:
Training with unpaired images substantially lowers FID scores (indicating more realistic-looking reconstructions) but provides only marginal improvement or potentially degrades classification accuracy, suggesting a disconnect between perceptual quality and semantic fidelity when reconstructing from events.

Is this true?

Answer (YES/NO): YES